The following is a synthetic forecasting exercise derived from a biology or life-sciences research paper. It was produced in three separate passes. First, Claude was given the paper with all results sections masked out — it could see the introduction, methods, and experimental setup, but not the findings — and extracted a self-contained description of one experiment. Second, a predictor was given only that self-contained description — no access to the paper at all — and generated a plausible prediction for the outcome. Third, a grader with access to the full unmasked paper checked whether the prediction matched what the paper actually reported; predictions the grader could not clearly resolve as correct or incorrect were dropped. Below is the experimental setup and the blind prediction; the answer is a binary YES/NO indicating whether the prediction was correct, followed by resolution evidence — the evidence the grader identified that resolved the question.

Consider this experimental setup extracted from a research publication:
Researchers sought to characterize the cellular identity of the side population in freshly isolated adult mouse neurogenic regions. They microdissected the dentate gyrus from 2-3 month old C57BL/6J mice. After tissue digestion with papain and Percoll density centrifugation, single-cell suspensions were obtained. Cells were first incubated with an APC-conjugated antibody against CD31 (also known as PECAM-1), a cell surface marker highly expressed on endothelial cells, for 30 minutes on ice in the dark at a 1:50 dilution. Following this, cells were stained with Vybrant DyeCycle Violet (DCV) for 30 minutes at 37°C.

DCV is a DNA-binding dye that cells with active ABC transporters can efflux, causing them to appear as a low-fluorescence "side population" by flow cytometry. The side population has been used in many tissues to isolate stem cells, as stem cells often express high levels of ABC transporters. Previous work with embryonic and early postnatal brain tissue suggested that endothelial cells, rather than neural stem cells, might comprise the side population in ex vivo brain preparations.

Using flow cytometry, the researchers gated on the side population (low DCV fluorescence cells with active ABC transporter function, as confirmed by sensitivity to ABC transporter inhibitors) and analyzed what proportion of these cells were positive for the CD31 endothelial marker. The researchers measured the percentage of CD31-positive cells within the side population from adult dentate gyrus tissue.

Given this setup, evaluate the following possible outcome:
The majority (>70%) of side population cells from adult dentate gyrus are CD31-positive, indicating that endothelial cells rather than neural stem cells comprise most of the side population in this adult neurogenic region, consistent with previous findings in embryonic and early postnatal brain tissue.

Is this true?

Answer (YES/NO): YES